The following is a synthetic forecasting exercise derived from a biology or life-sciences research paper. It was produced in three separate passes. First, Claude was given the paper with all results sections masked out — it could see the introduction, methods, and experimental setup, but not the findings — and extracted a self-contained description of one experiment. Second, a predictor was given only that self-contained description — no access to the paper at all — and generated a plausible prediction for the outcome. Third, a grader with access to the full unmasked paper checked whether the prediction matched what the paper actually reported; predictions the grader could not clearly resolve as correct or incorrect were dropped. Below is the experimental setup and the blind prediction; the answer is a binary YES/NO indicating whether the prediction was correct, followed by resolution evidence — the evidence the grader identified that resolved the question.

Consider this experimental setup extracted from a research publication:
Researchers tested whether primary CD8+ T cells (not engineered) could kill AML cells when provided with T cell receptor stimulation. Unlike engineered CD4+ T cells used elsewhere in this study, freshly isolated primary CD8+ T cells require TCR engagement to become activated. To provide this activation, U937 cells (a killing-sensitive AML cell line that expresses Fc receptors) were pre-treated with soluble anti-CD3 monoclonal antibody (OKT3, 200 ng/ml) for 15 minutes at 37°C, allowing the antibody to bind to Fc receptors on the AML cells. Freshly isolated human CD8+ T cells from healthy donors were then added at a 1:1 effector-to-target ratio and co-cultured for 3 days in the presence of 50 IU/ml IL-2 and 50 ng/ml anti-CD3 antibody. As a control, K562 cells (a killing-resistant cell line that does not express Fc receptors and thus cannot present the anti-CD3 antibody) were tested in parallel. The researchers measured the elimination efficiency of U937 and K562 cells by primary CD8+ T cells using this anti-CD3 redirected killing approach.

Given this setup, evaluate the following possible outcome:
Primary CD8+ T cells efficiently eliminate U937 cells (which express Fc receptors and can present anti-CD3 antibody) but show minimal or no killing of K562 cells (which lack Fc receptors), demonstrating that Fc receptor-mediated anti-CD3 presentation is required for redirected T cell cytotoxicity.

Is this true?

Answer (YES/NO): YES